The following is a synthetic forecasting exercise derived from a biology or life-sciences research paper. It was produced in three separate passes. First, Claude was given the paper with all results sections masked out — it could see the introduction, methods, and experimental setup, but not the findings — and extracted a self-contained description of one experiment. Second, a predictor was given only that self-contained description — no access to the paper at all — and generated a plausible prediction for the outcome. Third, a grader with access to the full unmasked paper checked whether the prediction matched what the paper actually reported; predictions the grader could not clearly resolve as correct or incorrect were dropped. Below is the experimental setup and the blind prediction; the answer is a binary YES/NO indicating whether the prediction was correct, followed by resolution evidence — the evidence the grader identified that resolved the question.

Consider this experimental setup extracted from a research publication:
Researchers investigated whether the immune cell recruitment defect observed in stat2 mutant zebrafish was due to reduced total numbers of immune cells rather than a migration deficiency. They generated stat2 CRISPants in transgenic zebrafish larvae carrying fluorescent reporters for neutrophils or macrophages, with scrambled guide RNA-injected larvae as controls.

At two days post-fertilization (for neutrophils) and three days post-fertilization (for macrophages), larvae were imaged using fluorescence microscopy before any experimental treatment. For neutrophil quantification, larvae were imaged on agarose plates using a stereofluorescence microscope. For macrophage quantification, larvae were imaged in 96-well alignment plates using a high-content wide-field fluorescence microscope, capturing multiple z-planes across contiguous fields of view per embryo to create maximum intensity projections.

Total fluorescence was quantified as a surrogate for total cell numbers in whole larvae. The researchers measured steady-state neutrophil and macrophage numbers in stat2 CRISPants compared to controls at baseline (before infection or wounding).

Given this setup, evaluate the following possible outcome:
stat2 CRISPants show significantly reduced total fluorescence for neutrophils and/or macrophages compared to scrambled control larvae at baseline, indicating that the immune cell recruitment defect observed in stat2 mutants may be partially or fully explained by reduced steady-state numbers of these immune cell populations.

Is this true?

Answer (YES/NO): YES